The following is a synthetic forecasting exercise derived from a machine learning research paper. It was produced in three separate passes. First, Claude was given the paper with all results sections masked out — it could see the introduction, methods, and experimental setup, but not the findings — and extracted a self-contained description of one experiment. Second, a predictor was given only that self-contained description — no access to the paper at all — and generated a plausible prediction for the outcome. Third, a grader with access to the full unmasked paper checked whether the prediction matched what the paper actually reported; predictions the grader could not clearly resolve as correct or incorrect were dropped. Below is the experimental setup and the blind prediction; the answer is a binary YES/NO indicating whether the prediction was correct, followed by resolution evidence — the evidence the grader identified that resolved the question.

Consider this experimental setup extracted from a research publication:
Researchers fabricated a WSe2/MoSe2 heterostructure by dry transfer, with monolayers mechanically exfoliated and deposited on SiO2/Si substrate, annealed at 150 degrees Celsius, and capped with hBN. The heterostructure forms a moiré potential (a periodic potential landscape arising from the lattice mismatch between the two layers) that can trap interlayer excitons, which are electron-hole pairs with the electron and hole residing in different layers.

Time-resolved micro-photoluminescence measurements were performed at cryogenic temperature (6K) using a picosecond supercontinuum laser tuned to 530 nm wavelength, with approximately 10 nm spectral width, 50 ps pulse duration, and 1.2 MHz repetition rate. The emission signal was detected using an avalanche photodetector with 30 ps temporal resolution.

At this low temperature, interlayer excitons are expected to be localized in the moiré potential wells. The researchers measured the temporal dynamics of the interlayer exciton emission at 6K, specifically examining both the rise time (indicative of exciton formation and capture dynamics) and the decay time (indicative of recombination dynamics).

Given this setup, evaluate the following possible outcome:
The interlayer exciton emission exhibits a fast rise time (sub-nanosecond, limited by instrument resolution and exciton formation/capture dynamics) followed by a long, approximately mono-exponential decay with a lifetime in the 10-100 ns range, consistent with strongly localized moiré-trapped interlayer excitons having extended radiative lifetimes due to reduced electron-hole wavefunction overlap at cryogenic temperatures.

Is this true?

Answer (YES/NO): NO